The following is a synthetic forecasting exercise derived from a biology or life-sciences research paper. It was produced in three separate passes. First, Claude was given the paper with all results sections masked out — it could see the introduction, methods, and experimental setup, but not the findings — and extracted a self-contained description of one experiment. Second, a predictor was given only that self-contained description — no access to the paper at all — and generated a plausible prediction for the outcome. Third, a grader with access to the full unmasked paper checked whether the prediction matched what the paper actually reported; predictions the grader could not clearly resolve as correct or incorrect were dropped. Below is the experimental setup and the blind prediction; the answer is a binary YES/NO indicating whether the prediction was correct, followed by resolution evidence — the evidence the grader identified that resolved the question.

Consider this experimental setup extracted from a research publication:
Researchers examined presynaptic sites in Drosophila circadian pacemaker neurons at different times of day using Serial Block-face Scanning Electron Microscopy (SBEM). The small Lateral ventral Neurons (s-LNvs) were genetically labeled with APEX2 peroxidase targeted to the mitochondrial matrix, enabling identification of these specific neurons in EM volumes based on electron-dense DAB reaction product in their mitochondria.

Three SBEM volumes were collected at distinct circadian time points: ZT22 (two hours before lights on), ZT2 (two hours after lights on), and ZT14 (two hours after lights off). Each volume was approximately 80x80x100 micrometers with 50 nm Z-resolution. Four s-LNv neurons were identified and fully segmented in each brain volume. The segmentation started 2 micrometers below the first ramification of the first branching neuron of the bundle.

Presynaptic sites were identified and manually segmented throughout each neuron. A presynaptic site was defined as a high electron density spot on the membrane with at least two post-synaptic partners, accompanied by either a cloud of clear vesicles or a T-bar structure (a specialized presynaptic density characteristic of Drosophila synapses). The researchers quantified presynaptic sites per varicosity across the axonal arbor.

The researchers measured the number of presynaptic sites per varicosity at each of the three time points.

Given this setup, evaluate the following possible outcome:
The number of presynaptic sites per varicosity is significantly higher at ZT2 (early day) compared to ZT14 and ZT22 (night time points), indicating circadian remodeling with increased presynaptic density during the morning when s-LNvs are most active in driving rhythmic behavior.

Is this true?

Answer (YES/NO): NO